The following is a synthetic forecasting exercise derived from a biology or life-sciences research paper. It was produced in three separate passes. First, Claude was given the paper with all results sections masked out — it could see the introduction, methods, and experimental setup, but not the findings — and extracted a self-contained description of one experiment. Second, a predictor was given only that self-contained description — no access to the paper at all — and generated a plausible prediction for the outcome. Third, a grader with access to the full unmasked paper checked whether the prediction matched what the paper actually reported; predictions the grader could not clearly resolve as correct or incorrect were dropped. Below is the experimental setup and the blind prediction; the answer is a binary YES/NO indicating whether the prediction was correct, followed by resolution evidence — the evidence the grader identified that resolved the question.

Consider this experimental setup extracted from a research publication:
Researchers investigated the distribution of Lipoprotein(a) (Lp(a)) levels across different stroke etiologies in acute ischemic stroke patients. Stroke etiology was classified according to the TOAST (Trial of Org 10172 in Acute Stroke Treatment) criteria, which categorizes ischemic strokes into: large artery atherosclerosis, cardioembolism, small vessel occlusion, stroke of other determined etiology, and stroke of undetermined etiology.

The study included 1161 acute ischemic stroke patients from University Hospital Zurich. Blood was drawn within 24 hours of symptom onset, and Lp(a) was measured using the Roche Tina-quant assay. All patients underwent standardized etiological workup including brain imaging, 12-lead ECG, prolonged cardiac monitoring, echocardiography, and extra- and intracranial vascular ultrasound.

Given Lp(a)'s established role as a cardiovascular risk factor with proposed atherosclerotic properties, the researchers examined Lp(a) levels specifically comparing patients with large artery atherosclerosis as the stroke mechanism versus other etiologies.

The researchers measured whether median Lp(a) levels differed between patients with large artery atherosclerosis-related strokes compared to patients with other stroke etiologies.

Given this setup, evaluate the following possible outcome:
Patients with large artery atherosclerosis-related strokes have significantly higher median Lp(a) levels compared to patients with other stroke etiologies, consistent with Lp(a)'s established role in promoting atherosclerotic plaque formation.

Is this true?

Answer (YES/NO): NO